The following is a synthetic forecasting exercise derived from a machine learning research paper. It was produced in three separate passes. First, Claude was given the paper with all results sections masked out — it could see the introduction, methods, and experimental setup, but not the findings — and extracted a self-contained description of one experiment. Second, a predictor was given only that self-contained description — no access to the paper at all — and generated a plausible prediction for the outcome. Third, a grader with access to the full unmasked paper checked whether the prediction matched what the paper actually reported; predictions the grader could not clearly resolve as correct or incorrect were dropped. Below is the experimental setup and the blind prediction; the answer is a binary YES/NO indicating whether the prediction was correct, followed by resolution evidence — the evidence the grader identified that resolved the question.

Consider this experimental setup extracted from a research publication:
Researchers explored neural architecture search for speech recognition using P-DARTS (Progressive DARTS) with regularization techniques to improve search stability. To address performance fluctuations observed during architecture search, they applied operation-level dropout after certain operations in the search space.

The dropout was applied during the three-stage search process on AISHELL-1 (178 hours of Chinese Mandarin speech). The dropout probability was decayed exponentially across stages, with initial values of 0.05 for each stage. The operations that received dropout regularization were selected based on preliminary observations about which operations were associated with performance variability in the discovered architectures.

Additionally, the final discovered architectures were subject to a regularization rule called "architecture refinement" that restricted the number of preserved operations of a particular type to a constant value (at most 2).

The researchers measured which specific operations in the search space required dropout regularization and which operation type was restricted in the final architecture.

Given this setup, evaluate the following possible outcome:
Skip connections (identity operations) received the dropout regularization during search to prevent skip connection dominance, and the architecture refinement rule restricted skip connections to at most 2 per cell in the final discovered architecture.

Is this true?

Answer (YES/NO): NO